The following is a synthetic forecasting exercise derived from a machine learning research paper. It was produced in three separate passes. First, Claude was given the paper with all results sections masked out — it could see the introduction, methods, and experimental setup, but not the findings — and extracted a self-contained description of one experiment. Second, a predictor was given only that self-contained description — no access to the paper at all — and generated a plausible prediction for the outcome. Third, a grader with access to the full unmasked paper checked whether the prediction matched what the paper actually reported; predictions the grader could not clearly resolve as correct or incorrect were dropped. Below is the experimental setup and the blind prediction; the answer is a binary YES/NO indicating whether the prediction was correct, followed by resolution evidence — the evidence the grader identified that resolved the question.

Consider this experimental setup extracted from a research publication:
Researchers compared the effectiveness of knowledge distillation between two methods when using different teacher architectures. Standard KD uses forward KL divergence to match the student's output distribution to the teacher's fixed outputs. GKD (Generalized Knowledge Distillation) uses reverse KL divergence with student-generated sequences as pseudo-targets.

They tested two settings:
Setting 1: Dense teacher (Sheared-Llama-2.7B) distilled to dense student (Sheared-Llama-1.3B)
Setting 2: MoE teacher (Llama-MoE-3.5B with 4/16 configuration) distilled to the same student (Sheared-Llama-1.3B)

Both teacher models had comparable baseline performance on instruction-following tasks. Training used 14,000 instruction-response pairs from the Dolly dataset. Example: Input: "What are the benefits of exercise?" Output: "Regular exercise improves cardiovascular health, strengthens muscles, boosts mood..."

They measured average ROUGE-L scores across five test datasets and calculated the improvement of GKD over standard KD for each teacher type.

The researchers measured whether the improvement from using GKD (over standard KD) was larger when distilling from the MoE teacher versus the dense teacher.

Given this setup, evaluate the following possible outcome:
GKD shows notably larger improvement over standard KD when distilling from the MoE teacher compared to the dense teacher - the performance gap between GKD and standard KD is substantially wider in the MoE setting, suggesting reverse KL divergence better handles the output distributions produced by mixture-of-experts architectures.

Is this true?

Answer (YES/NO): YES